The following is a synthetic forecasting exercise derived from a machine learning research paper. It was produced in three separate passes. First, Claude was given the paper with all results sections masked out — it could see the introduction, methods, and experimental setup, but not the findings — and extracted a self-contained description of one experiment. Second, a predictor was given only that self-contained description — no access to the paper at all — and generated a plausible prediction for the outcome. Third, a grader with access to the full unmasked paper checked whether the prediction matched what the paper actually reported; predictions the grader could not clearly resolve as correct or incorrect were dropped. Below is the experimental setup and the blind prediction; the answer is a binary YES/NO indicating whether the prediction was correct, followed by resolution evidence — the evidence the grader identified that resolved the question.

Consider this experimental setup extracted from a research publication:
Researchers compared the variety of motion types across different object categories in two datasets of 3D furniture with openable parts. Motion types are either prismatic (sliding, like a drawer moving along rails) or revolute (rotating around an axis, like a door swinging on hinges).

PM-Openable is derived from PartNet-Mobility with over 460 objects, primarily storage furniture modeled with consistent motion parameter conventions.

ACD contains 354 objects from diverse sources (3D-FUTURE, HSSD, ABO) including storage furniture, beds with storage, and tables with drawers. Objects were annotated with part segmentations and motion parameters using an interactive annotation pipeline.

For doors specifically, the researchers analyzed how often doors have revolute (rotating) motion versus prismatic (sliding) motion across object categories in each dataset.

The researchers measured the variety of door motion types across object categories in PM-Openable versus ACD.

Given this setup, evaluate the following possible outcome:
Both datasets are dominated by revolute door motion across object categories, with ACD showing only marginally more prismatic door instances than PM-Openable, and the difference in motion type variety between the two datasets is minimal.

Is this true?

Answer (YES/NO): NO